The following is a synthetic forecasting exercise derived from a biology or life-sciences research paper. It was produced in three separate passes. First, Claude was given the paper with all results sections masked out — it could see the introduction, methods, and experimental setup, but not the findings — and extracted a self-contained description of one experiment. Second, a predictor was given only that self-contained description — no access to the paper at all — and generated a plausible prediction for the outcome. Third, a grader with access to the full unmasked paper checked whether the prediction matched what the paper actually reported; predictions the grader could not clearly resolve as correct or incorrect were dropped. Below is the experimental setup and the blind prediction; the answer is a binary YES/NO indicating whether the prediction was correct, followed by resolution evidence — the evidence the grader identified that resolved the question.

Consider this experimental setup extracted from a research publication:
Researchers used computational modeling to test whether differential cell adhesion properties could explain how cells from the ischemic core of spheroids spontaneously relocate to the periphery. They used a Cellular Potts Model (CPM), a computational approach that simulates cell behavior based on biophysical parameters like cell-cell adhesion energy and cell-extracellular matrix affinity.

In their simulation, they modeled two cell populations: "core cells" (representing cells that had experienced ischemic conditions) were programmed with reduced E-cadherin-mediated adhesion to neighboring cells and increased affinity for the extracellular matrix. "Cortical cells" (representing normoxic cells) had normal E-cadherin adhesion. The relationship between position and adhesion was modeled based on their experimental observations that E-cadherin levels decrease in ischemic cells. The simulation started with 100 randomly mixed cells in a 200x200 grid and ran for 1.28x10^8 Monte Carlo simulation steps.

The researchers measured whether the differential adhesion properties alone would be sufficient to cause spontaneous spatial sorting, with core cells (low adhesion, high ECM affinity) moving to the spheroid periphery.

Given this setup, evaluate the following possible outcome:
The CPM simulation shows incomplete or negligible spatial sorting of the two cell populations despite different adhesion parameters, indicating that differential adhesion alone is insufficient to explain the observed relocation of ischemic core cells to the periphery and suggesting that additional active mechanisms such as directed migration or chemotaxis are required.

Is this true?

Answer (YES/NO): NO